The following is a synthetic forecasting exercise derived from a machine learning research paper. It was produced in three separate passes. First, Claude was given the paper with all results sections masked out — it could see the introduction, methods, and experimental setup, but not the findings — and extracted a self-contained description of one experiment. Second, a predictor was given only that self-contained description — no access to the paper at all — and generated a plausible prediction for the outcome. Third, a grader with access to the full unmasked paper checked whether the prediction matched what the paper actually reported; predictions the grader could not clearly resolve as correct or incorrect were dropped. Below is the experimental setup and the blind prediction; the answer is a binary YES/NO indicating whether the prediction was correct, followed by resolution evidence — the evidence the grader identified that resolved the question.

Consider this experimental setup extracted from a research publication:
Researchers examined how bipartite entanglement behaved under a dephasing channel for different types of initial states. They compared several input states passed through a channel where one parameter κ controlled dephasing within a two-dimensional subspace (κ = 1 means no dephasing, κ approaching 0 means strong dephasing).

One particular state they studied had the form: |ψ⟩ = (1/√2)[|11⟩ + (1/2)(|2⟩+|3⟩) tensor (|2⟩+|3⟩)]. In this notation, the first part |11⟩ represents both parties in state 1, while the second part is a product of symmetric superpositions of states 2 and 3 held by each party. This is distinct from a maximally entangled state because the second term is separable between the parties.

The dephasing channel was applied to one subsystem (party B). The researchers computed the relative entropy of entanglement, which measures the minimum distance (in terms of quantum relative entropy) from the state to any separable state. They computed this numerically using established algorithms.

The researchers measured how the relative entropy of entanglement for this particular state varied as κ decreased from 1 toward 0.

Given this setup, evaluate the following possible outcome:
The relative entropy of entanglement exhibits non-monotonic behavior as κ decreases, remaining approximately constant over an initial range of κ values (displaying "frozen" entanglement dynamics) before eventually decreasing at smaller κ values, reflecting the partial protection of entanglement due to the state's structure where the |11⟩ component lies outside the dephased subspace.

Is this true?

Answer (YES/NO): NO